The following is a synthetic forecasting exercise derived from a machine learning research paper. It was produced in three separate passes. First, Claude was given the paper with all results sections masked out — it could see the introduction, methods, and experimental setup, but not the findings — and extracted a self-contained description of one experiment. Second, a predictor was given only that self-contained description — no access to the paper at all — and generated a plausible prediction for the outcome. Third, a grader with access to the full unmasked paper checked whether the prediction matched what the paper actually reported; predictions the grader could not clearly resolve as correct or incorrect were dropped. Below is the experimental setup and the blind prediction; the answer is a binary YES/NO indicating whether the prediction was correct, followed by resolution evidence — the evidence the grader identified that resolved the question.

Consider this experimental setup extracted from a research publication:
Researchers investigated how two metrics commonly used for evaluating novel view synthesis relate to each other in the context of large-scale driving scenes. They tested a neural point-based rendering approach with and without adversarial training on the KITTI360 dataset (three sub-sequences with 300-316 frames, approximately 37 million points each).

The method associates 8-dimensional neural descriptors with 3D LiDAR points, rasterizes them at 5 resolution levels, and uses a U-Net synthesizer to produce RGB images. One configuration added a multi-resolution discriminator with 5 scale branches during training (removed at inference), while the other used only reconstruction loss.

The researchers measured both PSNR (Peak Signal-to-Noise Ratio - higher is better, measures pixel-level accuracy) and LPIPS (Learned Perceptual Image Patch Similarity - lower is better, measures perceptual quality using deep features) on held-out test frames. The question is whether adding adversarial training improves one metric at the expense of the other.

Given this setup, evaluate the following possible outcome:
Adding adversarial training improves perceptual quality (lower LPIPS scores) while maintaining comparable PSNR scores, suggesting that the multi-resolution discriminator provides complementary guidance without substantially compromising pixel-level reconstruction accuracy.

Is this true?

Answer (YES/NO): NO